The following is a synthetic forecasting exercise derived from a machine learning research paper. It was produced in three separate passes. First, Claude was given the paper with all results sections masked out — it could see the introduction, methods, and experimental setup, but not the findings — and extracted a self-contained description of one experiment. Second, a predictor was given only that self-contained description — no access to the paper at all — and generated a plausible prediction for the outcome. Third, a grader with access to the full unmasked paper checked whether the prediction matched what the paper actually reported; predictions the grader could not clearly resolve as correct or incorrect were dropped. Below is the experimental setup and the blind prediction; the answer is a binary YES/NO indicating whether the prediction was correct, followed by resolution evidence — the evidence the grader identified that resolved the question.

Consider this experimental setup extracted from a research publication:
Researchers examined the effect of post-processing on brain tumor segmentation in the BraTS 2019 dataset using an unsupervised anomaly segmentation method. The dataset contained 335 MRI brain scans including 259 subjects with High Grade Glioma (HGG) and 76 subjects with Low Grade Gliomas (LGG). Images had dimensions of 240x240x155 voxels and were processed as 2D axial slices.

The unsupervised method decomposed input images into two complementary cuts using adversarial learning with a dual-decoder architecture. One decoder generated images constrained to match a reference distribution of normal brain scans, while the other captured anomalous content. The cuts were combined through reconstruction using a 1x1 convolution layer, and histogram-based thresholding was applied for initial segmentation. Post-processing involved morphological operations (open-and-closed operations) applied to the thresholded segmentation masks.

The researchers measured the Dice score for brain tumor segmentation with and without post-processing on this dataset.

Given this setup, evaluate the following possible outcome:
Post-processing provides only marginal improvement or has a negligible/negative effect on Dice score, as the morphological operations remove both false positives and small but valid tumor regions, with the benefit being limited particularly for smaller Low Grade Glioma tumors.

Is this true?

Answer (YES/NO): NO